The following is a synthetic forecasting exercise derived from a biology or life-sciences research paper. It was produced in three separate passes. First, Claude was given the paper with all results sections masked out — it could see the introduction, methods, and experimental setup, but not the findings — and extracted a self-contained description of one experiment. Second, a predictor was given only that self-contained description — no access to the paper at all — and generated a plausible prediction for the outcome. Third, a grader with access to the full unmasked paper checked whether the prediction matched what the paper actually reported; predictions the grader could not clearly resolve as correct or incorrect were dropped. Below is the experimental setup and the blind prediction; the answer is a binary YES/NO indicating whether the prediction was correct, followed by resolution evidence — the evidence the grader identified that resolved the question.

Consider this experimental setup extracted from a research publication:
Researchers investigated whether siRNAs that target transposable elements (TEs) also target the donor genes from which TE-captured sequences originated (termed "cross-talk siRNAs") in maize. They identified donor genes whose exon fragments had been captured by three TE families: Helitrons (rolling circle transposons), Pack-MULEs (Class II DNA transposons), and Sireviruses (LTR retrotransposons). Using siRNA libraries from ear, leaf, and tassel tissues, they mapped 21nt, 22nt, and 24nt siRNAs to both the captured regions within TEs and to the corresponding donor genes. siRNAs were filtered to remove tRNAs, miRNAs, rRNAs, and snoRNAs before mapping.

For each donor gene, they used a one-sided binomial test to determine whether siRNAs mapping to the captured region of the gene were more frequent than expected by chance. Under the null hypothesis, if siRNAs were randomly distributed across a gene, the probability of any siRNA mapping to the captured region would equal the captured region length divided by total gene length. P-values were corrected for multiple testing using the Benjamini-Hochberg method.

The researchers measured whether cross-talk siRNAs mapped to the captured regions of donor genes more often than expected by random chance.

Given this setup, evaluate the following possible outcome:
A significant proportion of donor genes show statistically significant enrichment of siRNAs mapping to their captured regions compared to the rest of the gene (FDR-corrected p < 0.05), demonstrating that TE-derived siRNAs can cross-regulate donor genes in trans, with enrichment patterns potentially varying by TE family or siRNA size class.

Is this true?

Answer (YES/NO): NO